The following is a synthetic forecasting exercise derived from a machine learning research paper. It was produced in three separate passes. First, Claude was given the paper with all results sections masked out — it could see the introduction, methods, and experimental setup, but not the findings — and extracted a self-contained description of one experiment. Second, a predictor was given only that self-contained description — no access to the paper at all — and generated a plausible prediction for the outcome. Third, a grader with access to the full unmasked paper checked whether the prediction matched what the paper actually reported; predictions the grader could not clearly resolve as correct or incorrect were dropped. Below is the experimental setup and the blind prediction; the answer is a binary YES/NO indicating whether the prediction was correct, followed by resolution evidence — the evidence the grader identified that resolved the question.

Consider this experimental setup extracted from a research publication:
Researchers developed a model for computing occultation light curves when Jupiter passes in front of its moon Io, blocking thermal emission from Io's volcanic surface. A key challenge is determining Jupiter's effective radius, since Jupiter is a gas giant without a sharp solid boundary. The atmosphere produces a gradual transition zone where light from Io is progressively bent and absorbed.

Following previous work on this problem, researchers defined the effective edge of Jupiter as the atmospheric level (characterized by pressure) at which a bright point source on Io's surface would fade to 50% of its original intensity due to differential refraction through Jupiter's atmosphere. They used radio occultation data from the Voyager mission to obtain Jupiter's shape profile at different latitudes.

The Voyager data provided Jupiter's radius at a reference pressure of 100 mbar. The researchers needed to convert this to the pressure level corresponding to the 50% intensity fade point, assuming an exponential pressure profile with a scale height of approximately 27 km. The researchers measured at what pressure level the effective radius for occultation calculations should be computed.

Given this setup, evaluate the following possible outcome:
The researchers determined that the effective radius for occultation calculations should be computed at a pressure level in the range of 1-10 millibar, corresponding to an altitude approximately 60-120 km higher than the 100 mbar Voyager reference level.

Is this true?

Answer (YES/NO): YES